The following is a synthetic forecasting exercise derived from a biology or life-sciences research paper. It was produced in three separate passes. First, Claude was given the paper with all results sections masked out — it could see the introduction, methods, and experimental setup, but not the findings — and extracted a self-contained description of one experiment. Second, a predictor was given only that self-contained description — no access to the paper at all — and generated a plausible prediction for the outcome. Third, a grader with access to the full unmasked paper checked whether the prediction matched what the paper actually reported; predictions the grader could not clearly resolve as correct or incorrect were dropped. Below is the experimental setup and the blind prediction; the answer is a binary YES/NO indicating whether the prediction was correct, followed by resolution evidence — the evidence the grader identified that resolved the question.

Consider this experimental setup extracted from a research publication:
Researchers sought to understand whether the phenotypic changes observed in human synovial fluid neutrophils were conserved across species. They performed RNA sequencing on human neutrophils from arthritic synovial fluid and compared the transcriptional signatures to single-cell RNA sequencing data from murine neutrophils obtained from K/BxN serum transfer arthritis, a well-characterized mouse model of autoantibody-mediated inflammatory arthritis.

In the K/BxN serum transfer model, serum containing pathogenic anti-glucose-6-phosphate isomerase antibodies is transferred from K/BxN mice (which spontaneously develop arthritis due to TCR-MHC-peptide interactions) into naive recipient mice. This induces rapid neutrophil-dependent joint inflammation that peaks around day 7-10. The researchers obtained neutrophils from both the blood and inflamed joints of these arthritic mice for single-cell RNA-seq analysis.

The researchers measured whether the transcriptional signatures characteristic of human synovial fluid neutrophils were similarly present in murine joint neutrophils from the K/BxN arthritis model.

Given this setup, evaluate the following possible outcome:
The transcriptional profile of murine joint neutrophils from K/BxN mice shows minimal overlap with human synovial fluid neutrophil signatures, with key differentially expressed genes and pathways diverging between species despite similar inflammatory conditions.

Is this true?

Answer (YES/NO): NO